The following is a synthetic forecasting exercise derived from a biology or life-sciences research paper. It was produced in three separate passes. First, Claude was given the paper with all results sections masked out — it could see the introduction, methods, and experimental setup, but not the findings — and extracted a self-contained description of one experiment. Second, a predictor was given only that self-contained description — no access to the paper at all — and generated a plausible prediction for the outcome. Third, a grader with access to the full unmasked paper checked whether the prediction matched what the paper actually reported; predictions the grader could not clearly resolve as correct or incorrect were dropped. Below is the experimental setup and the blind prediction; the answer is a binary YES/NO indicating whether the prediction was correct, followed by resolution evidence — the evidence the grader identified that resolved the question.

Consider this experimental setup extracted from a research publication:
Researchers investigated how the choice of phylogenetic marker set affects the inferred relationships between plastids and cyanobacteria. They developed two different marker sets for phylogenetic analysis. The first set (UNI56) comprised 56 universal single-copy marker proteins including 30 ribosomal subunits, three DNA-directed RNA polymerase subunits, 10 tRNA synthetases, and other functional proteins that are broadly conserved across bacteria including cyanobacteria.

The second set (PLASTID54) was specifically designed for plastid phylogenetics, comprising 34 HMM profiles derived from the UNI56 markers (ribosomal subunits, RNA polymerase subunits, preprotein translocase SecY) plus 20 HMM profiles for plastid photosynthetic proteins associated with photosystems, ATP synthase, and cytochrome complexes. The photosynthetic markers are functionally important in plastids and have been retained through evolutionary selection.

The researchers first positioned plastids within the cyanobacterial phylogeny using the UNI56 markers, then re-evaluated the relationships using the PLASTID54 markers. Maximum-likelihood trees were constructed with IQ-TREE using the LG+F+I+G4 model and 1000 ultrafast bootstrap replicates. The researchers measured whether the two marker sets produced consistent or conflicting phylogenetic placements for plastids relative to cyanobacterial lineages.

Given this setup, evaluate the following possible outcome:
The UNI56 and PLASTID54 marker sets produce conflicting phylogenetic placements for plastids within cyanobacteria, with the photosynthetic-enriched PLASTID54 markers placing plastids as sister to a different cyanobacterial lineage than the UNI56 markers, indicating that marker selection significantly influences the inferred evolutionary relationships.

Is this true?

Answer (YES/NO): NO